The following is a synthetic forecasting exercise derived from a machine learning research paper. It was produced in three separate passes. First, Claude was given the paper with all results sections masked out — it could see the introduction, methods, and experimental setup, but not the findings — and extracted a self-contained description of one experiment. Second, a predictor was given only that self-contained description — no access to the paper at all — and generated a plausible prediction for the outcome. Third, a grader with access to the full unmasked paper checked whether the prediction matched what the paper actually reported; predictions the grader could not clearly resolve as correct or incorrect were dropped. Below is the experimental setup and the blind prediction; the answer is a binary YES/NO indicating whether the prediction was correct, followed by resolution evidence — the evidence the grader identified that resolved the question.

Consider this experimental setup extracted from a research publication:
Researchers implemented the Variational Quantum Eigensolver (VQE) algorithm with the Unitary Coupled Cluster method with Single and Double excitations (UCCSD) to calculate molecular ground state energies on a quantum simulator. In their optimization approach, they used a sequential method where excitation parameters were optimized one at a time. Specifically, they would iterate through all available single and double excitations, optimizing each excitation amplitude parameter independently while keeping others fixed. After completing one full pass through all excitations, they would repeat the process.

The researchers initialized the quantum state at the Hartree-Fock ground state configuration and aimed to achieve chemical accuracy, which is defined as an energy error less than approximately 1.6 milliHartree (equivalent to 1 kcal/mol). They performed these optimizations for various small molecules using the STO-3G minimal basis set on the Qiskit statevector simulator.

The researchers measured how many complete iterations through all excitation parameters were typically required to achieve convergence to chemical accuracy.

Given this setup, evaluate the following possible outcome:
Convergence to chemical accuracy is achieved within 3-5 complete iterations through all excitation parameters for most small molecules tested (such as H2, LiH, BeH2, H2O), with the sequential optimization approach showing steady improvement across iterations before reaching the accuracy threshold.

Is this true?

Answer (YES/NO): YES